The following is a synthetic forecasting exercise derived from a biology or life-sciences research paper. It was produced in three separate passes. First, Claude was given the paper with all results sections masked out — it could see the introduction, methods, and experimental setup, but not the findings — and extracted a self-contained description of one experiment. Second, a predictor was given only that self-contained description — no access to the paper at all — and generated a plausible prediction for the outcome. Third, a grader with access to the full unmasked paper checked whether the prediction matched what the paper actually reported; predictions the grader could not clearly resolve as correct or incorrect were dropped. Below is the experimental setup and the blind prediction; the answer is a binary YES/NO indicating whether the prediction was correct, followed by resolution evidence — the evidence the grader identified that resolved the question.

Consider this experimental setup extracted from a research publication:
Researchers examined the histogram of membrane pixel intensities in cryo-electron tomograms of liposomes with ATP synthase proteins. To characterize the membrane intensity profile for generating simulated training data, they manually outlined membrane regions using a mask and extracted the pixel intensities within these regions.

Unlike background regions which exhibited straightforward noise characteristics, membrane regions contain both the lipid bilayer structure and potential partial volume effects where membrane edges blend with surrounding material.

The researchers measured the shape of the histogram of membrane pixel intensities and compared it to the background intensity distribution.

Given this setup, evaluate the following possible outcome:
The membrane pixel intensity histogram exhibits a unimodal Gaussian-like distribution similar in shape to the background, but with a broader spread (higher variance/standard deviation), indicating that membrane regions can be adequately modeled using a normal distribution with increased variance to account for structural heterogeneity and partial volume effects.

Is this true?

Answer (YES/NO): NO